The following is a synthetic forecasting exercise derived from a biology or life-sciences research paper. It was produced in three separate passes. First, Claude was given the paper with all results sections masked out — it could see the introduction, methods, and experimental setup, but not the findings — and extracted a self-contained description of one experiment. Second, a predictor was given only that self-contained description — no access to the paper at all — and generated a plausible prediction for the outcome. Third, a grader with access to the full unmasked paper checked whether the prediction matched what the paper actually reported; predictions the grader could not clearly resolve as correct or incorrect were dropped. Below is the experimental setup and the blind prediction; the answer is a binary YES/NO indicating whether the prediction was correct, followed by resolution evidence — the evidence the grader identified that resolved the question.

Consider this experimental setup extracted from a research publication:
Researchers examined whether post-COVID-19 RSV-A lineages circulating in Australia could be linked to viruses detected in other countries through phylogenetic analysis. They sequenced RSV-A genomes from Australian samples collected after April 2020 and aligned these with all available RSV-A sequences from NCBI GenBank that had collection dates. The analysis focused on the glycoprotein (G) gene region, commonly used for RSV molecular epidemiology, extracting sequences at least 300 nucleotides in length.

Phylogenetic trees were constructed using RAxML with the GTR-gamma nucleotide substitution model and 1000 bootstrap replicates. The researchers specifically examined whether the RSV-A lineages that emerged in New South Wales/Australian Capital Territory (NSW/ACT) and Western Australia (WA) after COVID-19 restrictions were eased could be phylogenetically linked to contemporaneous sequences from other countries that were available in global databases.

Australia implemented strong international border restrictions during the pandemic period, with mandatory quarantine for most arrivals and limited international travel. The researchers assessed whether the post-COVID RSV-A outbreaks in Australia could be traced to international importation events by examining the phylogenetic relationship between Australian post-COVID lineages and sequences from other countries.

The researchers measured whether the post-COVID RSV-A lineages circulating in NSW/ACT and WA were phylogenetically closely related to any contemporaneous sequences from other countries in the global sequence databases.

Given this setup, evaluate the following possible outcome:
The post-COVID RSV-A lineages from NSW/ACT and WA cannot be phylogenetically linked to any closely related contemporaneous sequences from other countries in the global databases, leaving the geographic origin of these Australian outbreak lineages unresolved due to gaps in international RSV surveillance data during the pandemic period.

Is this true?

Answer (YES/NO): YES